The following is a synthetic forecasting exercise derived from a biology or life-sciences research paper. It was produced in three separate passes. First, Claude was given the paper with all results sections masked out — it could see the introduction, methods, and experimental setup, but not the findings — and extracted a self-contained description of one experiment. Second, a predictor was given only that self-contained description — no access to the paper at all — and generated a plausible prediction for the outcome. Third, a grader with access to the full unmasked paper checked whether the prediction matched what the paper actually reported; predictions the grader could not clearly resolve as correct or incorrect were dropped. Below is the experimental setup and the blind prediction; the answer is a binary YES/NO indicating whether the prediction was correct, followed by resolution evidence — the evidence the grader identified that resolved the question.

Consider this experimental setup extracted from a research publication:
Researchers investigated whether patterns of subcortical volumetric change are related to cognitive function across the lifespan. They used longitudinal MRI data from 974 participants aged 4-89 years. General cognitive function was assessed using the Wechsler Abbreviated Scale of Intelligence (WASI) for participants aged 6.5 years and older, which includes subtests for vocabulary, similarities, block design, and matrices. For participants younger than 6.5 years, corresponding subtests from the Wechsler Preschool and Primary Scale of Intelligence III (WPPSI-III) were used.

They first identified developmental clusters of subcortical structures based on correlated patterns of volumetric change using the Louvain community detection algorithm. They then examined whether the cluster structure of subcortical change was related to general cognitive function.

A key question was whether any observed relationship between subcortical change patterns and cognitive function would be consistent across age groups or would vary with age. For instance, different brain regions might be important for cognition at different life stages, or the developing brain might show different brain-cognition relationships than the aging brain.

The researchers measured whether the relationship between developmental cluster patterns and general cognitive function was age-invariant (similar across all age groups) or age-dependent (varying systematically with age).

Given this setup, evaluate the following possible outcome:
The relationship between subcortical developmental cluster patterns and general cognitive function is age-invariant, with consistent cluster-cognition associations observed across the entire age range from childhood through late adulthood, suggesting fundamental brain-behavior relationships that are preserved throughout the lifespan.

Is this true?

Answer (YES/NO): YES